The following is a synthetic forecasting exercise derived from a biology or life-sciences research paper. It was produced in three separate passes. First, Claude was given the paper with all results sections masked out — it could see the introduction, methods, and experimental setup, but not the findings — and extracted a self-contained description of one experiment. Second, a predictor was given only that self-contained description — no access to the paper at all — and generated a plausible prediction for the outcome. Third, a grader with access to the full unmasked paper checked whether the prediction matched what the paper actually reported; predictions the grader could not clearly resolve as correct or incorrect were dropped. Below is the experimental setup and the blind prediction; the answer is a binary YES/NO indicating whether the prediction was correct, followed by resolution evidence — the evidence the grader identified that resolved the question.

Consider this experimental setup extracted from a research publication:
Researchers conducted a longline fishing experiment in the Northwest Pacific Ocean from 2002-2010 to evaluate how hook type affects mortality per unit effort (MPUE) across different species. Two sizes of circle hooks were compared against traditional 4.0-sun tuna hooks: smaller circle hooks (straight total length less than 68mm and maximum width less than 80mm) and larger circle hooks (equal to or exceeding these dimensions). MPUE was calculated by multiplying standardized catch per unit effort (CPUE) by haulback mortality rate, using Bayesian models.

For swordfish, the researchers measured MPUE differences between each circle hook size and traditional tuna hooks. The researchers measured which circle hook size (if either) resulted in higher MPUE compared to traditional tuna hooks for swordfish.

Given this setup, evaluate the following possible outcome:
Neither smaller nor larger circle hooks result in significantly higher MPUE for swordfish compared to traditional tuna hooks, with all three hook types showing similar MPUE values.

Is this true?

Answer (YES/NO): NO